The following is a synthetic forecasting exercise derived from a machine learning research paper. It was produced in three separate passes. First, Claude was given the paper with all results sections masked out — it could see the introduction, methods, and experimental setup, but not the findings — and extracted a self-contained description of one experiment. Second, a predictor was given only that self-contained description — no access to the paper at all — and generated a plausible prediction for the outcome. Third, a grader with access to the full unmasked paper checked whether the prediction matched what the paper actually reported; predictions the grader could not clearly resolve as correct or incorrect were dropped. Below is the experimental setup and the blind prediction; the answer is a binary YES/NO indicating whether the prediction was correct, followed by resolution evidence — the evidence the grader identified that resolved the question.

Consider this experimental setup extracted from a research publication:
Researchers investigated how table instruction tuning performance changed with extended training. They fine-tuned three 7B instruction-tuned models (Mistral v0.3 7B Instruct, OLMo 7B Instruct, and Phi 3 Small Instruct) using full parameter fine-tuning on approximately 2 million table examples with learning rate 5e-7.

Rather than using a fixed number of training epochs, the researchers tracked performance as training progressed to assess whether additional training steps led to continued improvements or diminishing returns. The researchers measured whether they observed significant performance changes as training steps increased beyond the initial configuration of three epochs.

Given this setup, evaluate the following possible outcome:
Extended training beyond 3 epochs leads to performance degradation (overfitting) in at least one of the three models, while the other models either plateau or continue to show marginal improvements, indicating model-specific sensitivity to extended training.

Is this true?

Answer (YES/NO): NO